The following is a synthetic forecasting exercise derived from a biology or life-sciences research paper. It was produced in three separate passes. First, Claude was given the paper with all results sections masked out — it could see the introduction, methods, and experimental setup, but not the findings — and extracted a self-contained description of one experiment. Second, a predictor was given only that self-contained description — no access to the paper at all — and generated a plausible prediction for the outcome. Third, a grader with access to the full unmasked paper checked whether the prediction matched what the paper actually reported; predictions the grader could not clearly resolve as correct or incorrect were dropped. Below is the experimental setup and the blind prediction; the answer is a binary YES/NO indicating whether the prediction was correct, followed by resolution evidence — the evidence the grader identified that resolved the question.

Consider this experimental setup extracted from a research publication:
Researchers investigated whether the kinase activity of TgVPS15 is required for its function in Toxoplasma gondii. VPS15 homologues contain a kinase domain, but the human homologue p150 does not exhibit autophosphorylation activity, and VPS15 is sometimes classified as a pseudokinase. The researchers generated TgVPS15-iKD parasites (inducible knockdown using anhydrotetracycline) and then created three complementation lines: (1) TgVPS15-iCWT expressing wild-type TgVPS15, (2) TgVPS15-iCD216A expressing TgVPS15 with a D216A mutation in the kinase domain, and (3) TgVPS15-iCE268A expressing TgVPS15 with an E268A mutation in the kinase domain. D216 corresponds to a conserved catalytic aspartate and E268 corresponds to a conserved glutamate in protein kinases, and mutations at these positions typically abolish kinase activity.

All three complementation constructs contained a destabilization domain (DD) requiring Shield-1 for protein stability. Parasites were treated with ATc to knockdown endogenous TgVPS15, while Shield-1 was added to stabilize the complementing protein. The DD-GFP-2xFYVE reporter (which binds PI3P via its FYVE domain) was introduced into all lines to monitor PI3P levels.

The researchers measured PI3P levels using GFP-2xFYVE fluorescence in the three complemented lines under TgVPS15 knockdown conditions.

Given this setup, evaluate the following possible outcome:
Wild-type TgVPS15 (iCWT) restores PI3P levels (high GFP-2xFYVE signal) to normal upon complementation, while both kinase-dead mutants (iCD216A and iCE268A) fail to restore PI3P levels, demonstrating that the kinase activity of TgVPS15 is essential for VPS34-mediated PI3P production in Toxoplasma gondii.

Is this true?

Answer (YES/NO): YES